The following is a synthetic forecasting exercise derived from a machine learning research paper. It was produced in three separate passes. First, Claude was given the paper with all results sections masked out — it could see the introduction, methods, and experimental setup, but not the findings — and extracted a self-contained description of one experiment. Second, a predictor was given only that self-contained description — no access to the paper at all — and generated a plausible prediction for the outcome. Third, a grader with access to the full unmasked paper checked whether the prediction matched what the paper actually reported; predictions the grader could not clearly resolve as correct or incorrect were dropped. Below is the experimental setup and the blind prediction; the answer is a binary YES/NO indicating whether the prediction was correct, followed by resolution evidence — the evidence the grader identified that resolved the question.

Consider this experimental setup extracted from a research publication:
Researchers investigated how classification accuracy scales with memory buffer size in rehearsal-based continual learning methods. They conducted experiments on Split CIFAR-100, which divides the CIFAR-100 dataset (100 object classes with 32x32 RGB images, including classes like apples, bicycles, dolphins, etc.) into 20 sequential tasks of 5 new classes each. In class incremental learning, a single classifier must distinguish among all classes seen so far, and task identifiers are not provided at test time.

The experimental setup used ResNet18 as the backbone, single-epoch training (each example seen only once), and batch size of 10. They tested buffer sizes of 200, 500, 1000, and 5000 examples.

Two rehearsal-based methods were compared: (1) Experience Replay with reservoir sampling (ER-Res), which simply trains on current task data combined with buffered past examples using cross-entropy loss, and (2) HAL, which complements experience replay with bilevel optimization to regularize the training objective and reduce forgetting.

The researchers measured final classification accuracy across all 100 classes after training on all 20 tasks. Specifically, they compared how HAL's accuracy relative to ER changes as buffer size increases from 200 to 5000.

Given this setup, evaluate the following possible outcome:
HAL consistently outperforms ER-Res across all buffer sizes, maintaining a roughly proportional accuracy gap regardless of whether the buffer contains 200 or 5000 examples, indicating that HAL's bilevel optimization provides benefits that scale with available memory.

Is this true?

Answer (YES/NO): NO